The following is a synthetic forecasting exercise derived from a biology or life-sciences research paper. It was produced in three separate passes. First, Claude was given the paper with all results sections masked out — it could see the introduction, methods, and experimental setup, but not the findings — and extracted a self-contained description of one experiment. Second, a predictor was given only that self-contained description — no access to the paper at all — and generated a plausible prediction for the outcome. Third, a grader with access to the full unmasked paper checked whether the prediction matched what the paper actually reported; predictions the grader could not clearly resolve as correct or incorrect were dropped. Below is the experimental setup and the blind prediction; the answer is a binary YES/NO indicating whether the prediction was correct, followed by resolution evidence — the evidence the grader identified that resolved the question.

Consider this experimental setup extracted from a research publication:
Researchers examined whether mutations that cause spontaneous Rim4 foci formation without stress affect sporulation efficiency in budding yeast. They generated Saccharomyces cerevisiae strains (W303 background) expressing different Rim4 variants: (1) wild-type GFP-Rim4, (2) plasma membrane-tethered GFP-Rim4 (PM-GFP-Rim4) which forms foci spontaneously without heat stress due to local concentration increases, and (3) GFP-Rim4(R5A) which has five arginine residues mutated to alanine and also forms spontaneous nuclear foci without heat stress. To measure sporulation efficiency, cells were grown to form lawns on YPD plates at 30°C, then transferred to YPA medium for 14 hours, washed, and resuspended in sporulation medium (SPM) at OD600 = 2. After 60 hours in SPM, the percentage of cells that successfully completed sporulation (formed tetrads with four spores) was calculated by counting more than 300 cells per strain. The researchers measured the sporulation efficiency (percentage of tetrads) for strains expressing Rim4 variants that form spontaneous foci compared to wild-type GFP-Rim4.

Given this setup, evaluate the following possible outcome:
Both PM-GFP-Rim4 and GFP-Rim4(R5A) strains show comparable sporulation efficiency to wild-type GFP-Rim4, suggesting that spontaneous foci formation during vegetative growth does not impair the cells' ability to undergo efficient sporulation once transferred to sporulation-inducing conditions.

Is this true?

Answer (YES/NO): NO